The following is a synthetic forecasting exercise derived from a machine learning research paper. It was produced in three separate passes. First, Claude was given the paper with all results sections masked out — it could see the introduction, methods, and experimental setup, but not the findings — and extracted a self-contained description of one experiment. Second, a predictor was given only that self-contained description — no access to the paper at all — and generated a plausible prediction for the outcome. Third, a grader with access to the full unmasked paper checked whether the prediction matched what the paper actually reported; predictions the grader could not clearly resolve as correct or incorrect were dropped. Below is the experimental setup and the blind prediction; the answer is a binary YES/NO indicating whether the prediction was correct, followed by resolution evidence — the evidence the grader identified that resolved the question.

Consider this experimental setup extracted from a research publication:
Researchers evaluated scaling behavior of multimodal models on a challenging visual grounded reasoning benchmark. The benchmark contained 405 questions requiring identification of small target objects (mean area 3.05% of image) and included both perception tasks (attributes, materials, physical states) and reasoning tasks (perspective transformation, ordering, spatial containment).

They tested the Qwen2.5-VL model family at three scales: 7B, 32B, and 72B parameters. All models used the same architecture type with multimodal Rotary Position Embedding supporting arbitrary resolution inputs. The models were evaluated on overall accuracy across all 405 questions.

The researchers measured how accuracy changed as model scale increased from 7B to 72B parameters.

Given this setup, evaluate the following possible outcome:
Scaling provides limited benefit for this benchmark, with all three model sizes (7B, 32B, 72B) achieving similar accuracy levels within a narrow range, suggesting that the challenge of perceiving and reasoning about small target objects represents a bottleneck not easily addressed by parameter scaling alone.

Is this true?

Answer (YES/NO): NO